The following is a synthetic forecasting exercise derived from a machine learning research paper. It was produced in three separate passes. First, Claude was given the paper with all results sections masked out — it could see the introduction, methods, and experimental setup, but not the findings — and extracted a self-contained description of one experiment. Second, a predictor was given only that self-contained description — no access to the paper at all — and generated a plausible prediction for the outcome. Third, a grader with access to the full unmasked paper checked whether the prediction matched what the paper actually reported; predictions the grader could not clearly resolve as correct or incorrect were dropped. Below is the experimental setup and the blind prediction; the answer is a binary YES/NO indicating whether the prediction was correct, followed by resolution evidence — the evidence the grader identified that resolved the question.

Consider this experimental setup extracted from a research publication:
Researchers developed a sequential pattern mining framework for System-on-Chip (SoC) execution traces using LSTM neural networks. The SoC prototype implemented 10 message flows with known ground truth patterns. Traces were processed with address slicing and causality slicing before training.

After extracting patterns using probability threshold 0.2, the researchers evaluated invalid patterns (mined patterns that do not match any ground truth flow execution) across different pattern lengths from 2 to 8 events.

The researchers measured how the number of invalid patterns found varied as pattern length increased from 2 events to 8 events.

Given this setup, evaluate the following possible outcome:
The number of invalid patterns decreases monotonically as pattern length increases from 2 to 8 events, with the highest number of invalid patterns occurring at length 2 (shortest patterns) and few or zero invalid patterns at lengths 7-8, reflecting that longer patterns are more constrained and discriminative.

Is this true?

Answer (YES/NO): NO